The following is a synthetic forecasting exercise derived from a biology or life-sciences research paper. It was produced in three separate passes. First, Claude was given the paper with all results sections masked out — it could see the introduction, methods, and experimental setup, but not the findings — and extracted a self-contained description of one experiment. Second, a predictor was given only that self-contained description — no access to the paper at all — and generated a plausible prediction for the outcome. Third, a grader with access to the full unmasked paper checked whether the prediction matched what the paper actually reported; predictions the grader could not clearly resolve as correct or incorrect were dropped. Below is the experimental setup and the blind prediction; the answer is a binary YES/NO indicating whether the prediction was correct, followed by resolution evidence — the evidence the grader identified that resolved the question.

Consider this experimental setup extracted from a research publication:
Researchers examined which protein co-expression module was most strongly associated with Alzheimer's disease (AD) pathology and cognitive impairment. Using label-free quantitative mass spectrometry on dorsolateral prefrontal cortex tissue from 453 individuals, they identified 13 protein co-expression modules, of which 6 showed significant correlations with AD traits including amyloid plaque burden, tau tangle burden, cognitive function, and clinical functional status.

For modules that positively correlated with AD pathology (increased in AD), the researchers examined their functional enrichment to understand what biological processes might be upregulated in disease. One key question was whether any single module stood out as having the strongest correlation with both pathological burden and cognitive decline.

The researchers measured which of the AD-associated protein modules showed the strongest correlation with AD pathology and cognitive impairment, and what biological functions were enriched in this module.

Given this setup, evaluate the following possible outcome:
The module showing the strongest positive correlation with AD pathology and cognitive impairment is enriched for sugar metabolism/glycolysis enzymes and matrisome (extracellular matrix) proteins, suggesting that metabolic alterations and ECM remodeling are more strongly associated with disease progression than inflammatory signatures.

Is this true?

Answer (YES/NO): NO